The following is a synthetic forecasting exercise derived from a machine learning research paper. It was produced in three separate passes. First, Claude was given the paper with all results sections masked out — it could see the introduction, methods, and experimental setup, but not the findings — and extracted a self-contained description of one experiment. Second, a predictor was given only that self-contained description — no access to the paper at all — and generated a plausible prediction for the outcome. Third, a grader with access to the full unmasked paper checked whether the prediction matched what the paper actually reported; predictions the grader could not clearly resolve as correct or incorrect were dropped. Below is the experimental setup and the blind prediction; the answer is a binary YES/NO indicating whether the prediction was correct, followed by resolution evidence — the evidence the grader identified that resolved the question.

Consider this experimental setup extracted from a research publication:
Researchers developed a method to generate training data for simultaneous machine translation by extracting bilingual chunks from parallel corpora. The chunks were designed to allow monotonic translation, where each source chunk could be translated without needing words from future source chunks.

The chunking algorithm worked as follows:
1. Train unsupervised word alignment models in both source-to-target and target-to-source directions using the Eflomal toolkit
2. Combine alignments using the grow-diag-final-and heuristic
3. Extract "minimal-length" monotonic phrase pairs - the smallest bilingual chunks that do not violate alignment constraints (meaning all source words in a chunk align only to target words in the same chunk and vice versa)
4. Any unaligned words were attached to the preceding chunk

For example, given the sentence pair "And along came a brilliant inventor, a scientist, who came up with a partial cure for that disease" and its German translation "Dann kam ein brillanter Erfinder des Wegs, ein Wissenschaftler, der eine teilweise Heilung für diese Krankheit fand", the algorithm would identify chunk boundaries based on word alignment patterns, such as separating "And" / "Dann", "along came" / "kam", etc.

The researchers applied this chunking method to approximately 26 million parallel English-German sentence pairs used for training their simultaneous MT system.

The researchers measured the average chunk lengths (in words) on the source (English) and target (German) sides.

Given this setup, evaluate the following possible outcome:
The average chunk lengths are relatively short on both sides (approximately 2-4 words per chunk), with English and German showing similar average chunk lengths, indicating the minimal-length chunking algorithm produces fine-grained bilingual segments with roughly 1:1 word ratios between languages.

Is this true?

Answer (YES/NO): YES